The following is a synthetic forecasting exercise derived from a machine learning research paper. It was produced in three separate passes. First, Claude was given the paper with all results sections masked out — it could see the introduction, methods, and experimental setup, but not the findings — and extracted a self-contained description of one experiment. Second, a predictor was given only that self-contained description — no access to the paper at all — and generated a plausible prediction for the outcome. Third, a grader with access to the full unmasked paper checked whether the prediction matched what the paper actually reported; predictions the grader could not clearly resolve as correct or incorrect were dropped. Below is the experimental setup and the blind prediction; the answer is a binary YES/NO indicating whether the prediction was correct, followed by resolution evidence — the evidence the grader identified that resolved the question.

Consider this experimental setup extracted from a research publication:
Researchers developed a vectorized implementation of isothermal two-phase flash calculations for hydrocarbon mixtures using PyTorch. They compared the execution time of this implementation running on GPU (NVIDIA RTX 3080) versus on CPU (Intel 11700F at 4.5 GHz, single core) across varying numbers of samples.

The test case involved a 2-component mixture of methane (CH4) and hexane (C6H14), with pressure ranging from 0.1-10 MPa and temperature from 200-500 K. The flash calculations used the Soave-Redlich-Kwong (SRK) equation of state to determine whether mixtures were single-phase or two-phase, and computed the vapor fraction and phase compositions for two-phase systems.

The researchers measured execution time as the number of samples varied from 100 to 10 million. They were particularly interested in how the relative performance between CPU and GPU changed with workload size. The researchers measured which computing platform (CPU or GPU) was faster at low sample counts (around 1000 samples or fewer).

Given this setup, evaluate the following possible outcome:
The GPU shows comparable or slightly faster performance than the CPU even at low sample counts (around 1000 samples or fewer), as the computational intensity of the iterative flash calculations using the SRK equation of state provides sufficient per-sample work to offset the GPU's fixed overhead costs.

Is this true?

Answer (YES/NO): NO